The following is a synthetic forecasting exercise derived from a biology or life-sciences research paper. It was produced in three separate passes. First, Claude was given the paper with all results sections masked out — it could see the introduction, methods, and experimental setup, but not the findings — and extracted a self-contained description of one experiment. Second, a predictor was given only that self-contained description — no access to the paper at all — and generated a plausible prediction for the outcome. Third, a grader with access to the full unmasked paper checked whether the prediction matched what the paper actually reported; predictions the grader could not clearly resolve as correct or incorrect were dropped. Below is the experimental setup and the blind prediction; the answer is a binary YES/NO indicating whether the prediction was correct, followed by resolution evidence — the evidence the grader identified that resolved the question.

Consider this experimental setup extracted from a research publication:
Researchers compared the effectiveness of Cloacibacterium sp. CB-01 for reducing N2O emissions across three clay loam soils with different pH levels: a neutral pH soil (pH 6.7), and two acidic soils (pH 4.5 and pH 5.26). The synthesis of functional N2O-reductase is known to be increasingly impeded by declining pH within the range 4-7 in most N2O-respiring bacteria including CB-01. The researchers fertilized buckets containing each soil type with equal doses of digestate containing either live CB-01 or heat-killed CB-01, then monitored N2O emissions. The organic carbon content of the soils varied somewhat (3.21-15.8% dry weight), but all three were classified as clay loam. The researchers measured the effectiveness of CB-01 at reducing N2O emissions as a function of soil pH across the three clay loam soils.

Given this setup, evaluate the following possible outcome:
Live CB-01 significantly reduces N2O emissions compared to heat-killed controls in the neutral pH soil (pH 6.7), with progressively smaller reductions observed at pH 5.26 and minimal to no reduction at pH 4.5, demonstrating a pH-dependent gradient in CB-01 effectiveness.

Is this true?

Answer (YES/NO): NO